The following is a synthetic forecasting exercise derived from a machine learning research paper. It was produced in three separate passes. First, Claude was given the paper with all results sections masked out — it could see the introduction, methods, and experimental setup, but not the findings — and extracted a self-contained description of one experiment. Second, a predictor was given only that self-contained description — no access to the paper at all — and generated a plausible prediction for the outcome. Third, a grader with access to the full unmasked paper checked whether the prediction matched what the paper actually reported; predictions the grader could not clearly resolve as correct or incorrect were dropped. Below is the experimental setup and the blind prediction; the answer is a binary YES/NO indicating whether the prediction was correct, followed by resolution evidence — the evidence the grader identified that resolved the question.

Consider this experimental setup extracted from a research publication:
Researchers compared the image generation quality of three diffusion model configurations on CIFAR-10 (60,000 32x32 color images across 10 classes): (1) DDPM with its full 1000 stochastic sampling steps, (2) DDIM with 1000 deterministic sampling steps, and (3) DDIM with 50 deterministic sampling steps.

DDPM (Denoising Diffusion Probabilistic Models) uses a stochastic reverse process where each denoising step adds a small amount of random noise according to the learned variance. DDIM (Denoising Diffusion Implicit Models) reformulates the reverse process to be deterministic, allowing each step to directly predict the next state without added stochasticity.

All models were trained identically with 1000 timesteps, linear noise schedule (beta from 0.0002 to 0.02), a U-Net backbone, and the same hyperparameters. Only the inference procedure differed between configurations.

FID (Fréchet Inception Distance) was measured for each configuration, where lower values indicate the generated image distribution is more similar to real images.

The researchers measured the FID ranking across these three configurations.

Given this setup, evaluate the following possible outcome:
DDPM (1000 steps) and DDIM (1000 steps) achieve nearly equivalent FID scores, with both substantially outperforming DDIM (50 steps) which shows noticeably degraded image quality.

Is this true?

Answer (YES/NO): NO